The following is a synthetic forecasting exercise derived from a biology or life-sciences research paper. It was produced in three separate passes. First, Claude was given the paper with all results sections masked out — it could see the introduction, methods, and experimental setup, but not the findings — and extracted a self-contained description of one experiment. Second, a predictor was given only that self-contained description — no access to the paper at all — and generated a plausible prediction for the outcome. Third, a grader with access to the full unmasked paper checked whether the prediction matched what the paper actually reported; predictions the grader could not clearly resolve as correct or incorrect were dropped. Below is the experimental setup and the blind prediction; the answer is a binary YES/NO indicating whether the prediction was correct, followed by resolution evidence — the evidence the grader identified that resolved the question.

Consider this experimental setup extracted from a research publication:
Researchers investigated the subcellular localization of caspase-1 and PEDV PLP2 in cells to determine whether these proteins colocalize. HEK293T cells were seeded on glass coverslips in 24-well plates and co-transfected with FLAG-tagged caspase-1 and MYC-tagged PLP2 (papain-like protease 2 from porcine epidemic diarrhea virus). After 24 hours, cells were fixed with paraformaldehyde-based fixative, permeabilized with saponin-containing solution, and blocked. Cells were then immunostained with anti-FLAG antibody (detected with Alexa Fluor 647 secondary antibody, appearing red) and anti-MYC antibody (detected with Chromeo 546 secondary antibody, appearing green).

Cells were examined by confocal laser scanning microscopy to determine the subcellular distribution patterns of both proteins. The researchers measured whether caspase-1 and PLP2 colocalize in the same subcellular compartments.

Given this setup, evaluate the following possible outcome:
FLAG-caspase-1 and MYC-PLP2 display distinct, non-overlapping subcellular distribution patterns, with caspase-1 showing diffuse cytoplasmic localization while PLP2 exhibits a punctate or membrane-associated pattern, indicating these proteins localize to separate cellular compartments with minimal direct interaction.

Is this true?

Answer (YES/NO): NO